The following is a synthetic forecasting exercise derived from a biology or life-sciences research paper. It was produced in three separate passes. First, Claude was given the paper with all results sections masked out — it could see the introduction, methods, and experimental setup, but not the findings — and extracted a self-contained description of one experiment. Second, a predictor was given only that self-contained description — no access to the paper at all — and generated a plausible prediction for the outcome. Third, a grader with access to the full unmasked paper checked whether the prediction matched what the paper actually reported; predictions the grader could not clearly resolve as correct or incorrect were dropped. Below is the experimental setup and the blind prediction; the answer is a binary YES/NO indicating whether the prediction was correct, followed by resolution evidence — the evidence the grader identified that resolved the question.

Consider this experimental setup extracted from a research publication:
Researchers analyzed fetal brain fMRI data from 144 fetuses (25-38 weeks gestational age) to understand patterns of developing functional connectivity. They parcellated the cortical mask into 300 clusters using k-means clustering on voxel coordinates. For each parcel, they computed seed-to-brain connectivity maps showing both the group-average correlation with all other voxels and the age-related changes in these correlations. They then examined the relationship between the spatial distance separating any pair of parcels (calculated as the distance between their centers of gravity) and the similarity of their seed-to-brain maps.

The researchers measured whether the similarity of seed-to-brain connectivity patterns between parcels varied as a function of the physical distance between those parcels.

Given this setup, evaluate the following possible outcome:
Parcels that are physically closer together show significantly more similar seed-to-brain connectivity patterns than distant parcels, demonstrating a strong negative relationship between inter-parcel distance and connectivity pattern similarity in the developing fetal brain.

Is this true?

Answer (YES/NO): YES